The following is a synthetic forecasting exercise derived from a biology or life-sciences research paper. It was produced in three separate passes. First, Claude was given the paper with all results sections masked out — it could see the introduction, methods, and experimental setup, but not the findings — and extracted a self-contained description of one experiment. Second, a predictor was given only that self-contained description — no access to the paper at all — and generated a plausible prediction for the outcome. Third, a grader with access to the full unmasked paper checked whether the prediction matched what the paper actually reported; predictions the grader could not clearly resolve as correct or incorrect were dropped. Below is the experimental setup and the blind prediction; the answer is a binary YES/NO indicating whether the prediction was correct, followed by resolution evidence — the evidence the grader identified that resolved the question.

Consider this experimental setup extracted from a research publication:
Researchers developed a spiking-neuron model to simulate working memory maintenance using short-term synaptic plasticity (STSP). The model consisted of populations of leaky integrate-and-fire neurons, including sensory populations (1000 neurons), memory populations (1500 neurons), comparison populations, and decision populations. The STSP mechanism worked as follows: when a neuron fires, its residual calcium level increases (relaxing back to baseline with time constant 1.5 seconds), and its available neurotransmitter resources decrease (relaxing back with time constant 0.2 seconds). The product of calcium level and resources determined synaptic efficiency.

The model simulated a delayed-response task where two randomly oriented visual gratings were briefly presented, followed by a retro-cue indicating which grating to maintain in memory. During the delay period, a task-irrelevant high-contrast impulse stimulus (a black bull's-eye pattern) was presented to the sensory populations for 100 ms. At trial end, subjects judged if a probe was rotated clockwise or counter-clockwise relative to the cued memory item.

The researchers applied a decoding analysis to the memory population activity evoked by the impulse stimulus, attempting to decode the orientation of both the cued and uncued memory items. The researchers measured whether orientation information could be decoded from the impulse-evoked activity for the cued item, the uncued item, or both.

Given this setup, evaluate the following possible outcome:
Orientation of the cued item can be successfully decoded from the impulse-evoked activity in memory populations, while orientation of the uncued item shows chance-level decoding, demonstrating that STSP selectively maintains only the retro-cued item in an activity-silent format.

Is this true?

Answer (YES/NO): NO